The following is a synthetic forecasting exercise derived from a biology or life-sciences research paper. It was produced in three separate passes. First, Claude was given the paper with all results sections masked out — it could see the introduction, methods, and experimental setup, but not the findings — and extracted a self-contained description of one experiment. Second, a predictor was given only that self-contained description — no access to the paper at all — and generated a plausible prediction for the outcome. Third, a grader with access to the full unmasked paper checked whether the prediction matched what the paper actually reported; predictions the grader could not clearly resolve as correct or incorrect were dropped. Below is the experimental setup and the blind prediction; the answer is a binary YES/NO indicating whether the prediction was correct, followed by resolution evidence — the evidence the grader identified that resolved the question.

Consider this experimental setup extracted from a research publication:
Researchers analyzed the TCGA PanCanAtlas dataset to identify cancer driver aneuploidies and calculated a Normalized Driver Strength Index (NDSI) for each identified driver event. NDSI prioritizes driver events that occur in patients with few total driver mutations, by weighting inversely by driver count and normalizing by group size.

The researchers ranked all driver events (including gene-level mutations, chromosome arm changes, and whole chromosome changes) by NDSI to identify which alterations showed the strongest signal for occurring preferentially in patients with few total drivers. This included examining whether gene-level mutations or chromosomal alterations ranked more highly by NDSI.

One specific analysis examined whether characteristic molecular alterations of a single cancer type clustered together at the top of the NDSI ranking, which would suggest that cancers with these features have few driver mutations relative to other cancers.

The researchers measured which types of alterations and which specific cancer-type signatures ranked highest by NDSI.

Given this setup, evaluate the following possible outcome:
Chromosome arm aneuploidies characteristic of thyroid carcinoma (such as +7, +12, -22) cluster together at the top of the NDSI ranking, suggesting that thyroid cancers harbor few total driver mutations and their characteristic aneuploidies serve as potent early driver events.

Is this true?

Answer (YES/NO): NO